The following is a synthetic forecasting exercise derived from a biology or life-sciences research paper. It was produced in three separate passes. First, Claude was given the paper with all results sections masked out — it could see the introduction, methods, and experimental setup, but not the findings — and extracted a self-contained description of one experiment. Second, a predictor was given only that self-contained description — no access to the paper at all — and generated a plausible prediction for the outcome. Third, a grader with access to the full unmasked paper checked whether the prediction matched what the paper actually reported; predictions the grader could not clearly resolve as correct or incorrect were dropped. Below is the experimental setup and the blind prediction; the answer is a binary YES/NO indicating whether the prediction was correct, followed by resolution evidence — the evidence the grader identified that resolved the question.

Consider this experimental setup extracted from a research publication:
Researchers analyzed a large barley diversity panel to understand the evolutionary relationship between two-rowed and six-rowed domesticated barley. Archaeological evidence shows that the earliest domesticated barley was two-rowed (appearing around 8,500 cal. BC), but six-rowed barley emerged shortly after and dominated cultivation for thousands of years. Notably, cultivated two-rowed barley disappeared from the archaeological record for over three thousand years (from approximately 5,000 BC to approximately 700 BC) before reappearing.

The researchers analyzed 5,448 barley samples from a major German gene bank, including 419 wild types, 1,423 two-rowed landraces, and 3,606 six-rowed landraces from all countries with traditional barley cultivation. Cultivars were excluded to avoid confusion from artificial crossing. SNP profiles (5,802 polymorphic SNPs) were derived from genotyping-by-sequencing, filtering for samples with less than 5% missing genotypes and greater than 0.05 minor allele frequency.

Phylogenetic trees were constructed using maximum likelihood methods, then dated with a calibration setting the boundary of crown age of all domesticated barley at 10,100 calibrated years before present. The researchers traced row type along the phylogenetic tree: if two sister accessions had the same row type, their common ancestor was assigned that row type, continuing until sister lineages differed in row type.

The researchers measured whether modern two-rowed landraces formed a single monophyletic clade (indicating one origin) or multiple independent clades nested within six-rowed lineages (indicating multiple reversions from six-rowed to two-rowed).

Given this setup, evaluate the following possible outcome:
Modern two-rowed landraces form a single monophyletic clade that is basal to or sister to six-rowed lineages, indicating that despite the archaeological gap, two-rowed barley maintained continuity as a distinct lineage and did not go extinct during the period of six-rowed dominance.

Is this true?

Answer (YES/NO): NO